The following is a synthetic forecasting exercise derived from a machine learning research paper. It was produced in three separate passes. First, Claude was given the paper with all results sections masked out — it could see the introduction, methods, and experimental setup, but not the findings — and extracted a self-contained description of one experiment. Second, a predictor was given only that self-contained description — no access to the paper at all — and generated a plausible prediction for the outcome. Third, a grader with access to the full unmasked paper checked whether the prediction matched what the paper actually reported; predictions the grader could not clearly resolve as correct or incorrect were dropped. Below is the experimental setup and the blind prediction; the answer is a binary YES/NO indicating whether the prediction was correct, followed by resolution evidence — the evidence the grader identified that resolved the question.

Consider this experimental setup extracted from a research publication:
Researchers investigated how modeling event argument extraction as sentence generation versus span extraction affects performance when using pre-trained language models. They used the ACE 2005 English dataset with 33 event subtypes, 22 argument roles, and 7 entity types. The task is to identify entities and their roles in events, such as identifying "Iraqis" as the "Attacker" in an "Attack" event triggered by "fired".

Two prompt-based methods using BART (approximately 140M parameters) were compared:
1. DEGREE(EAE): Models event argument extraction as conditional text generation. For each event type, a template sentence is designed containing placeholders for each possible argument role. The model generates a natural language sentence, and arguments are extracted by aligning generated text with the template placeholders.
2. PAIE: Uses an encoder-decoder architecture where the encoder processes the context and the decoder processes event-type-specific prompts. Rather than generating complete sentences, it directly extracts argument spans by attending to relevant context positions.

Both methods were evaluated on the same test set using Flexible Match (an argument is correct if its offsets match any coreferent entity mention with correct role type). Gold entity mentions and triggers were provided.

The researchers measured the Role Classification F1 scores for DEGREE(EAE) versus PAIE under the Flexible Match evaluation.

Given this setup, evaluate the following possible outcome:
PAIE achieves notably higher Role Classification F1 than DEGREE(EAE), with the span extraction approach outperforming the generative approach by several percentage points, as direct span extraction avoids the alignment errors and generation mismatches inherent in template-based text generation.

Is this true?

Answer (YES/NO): NO